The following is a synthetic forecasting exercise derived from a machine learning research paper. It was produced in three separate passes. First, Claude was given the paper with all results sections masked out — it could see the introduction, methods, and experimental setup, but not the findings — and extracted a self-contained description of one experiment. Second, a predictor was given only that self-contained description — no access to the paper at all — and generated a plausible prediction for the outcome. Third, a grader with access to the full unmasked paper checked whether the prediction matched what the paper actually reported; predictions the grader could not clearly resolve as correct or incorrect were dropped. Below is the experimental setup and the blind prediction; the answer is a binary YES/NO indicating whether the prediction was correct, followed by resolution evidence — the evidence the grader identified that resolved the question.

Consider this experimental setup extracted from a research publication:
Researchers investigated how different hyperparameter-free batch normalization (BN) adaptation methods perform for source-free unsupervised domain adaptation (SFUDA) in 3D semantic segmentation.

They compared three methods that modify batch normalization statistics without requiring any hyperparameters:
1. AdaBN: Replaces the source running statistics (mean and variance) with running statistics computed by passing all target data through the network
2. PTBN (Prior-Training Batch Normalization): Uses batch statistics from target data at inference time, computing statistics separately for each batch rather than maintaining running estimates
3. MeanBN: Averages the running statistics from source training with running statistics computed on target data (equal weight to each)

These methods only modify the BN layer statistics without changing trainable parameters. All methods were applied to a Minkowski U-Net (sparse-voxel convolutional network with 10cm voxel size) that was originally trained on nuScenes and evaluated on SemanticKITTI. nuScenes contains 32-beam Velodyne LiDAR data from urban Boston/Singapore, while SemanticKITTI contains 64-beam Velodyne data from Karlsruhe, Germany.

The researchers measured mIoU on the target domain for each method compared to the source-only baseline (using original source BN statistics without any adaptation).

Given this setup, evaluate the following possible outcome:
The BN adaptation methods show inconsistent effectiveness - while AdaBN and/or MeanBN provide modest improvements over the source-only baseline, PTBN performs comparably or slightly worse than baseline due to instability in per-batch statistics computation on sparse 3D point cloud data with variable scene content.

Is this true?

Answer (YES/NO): NO